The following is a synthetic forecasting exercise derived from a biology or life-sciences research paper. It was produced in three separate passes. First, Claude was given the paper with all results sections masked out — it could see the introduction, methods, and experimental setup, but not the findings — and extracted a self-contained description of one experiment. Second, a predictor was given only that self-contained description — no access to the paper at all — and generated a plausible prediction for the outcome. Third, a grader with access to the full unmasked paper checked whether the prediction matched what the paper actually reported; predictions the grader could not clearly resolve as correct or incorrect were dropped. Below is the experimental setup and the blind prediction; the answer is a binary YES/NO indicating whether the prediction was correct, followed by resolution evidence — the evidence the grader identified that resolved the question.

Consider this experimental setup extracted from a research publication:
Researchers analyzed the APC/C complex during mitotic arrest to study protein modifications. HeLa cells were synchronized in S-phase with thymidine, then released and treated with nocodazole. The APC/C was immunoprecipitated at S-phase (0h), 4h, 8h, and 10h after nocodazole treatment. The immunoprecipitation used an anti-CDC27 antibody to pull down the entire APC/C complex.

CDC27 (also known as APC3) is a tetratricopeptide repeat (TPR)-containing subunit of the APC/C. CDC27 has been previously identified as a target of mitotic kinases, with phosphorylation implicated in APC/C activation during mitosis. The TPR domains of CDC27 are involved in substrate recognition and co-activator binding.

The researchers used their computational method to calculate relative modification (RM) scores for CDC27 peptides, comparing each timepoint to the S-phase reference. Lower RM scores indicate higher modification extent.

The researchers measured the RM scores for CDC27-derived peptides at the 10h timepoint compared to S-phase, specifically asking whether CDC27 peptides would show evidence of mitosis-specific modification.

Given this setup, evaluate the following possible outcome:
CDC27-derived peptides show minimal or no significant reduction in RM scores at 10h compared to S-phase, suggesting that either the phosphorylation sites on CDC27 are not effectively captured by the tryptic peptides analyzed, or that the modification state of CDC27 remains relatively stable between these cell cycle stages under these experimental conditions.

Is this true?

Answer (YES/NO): NO